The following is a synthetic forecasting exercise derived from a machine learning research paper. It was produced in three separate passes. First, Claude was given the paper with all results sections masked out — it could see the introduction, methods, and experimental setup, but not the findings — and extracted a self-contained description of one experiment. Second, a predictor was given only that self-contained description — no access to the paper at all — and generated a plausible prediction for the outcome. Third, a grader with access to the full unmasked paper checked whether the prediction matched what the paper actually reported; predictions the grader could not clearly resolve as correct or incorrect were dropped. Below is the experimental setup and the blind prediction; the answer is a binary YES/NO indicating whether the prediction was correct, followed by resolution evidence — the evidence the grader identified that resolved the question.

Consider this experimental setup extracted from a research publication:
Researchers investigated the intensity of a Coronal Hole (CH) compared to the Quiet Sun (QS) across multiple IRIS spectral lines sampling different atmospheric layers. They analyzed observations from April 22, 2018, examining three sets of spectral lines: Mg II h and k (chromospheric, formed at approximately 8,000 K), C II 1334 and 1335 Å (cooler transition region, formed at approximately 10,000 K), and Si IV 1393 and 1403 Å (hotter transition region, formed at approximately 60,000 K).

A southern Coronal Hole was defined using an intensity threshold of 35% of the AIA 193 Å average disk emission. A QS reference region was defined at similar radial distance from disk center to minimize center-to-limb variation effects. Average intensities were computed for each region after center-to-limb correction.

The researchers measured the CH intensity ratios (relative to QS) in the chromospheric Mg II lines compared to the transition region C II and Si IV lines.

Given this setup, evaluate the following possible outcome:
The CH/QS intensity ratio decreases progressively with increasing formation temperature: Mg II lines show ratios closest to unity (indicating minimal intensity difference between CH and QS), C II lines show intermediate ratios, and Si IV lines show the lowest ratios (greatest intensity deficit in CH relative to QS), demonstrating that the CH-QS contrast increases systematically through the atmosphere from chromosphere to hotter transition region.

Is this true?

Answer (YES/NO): NO